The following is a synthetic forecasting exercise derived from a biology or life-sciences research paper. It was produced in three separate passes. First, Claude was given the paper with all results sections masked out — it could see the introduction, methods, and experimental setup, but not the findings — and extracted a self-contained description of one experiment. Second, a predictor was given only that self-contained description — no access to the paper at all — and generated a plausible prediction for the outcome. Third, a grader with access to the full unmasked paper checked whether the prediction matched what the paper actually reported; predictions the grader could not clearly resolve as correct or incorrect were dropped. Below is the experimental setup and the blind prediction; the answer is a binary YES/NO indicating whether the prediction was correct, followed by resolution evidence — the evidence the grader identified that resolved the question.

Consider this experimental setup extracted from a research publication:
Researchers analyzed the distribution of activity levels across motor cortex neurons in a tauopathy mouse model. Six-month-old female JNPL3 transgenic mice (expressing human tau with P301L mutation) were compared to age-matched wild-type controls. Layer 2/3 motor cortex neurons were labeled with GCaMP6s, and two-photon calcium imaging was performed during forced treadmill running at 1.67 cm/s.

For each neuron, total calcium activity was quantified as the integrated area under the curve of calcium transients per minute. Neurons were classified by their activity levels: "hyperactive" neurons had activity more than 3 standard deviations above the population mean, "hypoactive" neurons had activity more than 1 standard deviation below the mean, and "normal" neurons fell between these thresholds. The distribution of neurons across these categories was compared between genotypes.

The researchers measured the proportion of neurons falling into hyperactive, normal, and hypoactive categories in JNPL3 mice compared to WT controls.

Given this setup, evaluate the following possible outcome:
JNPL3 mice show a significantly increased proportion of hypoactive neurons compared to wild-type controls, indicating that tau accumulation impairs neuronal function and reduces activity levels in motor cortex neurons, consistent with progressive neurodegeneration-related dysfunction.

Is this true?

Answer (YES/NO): YES